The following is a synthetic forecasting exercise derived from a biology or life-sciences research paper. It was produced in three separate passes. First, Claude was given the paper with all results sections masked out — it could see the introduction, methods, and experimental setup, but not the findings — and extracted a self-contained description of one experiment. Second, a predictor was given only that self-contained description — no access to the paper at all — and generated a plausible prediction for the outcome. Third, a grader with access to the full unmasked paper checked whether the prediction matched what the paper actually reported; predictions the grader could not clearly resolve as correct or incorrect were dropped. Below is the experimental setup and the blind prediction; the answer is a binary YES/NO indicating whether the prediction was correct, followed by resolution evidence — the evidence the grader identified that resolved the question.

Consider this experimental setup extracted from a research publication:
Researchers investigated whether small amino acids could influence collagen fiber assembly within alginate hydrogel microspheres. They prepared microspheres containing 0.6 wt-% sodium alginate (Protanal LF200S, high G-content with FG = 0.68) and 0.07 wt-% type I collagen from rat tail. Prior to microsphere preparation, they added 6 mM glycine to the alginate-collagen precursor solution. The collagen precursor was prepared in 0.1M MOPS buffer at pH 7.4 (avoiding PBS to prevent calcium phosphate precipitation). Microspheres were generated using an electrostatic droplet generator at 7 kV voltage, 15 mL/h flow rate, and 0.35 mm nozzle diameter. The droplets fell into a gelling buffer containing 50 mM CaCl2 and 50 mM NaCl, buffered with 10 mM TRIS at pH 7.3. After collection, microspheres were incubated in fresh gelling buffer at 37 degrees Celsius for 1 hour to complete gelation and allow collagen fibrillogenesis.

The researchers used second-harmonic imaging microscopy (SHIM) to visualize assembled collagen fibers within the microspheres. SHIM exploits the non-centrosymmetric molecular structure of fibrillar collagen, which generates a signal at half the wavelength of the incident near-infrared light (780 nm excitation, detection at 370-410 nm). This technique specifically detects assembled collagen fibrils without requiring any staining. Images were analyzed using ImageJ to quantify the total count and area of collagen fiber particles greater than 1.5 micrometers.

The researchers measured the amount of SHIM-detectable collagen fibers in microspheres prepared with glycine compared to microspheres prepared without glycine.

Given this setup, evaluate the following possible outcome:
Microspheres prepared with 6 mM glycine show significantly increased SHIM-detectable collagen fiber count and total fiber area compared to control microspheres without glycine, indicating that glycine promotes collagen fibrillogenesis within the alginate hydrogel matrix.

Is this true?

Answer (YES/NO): YES